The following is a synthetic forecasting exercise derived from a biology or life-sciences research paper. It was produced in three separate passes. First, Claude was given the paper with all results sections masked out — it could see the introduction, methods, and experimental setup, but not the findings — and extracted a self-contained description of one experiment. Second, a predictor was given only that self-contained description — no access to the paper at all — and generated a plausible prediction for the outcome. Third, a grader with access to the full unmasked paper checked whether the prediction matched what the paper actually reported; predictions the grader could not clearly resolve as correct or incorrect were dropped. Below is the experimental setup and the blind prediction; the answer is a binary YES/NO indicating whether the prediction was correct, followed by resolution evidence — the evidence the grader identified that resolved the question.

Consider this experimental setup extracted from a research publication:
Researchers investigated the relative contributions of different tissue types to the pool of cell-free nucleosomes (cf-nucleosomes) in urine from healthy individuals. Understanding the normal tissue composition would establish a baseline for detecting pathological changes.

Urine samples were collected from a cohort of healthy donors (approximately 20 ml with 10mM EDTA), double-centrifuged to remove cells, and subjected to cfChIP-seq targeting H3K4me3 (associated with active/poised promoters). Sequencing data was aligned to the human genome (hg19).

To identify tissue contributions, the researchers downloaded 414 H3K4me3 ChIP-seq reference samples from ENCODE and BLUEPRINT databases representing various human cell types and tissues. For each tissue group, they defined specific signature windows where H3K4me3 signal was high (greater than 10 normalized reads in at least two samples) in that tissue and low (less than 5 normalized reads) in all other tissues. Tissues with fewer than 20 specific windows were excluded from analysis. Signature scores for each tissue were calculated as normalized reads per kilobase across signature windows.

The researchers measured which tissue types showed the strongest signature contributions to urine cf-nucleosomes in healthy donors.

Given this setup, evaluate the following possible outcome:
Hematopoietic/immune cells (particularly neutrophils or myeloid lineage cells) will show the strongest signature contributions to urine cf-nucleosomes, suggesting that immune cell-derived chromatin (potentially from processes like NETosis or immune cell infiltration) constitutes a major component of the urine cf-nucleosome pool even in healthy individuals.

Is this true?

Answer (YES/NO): NO